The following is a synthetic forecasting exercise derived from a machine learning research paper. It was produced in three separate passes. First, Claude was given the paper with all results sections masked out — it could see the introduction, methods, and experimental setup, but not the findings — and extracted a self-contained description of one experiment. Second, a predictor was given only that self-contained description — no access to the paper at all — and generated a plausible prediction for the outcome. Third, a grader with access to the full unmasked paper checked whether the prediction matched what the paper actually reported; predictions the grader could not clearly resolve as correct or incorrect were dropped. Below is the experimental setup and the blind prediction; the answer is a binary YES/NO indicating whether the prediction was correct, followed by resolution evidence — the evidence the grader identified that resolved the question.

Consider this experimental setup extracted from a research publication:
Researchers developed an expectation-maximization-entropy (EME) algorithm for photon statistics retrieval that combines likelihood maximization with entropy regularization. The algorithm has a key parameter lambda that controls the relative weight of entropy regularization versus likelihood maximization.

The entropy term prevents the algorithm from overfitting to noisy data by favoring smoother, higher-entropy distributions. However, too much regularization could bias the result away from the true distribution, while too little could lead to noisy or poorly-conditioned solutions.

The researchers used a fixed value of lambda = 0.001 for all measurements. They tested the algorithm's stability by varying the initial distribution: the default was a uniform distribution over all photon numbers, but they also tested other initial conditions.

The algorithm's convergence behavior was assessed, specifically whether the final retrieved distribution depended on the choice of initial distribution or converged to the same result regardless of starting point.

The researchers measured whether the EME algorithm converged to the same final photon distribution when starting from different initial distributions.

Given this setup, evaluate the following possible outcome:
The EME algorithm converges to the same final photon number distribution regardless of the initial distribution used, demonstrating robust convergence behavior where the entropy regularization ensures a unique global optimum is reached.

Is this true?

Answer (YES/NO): YES